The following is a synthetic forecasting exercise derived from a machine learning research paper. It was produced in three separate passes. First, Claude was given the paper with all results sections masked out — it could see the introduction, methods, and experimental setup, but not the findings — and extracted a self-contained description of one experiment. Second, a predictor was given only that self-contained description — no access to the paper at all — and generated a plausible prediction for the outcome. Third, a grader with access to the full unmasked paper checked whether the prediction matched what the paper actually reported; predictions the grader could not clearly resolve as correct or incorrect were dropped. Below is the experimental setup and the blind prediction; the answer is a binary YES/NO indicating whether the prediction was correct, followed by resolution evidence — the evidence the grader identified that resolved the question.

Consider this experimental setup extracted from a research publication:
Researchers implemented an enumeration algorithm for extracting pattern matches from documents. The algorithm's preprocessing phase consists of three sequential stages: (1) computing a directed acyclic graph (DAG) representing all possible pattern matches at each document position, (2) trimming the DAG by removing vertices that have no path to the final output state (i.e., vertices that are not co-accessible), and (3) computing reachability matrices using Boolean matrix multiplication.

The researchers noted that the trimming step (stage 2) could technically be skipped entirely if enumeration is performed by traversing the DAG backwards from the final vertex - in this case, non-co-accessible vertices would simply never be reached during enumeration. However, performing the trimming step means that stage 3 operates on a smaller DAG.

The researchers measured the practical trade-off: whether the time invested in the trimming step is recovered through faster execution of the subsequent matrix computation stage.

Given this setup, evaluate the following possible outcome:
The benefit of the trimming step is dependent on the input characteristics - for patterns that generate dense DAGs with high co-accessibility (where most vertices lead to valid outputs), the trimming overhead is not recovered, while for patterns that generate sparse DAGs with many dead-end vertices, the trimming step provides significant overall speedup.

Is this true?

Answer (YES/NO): NO